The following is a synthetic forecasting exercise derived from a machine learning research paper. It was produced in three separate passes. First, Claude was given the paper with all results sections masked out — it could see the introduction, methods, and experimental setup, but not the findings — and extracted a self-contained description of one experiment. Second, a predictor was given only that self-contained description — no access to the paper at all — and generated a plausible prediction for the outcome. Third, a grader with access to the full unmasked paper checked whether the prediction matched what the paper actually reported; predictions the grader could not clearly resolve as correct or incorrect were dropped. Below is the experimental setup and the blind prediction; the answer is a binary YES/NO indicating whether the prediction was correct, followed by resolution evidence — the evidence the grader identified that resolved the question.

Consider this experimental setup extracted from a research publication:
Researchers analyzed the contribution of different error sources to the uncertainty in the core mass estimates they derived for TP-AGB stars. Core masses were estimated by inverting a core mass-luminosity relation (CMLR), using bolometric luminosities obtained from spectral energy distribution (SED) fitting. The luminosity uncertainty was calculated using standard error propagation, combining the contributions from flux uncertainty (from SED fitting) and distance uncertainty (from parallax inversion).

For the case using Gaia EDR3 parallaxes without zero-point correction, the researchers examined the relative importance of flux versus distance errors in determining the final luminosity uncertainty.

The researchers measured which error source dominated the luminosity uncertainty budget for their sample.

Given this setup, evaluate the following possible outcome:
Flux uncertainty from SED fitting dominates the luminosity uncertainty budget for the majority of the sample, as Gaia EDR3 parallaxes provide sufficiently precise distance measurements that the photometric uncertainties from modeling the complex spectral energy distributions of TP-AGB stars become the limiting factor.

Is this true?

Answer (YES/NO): NO